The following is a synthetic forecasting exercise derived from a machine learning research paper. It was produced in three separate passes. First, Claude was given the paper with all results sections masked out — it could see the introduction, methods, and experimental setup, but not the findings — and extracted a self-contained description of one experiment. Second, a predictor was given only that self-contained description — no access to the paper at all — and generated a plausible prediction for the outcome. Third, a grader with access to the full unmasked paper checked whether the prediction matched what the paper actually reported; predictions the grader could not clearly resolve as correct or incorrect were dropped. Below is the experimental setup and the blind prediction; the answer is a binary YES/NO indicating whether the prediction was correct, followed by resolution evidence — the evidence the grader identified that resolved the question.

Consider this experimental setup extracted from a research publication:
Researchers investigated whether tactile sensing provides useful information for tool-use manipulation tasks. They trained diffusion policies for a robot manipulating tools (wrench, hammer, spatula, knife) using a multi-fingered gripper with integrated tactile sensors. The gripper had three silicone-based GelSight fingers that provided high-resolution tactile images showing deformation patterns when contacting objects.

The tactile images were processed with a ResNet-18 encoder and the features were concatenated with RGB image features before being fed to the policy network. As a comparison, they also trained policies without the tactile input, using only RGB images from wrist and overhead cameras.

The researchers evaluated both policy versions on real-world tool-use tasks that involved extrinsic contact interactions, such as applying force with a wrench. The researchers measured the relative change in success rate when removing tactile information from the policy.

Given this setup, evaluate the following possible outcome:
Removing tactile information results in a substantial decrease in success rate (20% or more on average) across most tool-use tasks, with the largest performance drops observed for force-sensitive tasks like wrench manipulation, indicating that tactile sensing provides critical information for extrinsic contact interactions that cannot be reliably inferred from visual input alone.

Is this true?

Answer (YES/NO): NO